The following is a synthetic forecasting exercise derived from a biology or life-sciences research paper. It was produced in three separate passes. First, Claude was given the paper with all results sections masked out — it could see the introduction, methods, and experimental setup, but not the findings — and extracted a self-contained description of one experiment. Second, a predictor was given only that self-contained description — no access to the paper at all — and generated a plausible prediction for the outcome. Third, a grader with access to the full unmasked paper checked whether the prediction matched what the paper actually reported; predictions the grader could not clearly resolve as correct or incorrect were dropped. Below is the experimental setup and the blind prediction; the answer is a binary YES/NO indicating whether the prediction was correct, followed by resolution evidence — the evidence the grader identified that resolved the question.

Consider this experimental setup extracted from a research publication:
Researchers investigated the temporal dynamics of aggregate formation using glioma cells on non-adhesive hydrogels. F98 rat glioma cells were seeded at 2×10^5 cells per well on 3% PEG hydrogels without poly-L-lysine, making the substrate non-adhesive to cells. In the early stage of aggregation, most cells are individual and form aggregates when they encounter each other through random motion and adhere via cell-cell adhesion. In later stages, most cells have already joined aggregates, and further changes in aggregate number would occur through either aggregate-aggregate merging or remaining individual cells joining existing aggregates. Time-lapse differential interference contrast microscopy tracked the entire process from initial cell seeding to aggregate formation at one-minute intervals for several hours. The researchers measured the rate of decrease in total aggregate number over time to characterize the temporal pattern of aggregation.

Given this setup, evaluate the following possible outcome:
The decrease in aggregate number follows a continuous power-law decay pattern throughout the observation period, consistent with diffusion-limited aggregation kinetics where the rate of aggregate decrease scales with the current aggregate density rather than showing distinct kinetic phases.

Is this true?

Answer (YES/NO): NO